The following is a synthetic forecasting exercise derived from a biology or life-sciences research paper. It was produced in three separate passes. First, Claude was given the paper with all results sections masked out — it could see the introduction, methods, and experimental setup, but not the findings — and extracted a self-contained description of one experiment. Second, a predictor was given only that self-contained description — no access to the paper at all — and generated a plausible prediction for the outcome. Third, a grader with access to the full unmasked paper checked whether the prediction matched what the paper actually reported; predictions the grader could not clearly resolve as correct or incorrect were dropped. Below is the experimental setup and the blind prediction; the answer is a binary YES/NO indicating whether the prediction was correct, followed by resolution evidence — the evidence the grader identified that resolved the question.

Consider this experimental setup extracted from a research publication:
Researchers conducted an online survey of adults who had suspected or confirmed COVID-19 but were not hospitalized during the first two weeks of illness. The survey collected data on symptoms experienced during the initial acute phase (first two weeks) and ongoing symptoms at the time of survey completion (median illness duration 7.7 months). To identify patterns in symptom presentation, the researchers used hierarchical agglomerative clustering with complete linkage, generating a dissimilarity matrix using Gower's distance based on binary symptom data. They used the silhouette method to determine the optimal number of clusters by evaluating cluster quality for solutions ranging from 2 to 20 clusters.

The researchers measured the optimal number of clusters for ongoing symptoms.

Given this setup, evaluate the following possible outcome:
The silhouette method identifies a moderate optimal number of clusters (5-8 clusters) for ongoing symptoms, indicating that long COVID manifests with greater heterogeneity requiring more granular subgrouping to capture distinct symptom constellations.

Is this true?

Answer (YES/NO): NO